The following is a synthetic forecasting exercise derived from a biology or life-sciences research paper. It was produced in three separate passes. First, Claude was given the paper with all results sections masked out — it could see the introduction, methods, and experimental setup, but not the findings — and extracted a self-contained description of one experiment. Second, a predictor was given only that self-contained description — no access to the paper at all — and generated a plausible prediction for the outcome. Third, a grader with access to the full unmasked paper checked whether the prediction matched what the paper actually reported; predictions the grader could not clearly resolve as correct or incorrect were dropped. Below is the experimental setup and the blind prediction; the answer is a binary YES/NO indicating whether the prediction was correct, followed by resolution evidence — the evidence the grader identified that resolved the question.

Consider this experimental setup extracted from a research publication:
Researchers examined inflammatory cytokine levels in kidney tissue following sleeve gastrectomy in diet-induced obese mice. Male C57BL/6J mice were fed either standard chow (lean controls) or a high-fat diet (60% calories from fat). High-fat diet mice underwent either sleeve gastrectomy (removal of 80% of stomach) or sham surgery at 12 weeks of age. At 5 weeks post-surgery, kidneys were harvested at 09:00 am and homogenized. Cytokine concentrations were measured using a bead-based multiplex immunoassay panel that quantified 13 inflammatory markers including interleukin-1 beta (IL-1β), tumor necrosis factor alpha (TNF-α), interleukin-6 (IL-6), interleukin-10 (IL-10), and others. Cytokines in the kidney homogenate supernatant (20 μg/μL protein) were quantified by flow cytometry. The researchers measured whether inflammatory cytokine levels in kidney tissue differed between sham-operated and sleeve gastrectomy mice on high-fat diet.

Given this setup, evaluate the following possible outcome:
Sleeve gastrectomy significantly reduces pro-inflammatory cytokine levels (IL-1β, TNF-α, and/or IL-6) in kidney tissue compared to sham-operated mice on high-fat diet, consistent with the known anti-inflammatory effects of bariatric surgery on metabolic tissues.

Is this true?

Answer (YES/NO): NO